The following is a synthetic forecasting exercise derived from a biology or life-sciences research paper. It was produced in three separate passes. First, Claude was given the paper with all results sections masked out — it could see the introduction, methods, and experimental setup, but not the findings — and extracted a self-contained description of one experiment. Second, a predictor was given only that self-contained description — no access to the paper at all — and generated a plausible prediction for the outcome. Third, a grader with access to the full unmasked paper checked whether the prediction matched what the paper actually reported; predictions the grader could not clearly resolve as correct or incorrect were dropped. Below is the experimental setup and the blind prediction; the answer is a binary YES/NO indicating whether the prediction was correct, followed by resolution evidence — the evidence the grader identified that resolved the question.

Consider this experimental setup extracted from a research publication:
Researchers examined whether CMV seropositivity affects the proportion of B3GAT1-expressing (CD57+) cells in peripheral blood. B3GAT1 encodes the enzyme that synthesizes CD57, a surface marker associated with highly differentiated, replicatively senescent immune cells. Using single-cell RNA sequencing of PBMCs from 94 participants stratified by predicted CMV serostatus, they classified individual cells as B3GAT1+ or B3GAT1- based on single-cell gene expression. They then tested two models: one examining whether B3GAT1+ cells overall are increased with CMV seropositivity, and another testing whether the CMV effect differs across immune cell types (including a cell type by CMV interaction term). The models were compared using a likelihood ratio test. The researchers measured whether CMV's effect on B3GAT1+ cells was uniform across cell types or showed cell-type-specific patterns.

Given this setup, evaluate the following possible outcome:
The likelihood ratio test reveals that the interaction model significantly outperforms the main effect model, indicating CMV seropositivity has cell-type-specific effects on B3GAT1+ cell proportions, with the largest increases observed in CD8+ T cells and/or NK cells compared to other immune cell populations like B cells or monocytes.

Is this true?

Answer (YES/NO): NO